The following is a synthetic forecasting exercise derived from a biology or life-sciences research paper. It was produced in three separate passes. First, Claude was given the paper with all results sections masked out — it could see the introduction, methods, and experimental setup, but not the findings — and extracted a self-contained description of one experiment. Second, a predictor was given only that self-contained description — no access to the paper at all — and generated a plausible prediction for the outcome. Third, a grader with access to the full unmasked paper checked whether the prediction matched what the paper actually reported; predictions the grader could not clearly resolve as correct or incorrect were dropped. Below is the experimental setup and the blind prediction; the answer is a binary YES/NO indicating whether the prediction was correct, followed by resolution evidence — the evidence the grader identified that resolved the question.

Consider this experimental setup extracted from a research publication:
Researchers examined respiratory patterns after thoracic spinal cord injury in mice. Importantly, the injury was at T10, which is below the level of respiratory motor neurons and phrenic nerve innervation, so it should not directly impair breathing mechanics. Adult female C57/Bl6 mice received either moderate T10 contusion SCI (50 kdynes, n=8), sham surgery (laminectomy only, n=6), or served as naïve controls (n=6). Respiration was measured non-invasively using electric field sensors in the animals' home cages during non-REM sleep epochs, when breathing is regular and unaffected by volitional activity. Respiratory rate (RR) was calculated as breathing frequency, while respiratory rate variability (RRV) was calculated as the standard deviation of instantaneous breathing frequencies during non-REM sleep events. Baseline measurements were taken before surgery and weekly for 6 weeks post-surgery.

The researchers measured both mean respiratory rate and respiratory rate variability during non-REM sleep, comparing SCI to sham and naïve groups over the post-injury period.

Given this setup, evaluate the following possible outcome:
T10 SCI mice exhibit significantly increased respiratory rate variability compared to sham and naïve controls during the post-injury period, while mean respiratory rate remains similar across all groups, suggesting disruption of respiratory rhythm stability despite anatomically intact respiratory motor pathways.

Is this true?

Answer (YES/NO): YES